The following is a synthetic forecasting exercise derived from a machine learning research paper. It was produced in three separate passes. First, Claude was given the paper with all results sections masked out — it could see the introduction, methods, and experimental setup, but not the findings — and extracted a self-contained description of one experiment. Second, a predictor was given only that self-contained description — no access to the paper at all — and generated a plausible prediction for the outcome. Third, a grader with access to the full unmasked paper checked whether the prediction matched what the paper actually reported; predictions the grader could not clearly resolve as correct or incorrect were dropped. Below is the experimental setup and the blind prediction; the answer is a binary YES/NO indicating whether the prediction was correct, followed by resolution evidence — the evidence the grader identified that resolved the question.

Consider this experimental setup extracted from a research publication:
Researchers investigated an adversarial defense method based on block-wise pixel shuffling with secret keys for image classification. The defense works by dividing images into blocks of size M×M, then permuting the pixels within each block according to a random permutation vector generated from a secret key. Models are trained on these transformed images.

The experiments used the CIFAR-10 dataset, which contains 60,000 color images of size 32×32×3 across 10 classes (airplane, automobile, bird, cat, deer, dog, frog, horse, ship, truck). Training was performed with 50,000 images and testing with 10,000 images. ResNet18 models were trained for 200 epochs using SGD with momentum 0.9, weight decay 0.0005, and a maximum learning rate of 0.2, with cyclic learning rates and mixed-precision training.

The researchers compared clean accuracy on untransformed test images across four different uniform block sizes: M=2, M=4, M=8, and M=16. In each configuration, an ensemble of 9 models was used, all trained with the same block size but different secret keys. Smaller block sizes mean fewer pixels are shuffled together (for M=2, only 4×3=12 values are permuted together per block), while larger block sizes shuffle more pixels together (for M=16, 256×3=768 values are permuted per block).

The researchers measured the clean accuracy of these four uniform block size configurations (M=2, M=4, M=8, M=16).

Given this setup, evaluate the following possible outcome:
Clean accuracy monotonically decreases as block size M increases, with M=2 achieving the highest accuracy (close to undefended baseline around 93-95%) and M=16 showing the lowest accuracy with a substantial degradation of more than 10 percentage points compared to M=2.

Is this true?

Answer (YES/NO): YES